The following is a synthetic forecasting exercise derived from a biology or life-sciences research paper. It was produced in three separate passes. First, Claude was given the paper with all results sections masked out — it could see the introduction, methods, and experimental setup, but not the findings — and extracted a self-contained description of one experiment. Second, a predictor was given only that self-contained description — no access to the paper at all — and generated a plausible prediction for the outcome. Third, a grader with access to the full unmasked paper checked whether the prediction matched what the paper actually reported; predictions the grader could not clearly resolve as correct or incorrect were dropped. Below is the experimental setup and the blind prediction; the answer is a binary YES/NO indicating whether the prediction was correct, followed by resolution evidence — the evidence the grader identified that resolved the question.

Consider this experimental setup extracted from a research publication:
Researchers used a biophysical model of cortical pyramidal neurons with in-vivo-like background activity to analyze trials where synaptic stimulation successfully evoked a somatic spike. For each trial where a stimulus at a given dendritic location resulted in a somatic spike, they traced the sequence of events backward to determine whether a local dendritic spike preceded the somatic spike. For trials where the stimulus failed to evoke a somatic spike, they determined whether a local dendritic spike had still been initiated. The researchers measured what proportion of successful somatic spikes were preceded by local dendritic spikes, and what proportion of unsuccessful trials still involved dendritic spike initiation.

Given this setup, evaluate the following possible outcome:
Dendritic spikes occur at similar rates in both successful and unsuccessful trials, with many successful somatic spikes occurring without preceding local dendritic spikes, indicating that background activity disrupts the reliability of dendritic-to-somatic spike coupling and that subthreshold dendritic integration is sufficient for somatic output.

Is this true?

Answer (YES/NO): NO